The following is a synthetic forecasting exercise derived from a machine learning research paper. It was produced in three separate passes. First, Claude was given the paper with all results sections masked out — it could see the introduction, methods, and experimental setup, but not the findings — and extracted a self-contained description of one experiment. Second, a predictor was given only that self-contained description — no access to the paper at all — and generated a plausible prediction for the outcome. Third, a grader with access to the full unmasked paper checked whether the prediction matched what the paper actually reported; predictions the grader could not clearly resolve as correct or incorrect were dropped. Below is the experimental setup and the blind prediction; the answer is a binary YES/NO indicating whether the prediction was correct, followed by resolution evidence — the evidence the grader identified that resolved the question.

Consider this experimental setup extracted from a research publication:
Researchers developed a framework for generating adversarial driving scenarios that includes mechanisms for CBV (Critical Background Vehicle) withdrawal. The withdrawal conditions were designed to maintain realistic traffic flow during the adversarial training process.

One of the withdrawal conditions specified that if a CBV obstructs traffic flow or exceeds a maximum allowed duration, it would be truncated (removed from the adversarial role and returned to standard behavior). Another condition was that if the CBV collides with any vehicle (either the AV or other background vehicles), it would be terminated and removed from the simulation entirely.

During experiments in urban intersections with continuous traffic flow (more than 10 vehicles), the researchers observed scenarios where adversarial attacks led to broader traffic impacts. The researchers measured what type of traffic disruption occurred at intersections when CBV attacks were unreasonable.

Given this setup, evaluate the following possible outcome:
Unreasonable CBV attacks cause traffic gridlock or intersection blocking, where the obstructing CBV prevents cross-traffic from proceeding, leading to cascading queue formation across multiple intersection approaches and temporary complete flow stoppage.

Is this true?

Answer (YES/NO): NO